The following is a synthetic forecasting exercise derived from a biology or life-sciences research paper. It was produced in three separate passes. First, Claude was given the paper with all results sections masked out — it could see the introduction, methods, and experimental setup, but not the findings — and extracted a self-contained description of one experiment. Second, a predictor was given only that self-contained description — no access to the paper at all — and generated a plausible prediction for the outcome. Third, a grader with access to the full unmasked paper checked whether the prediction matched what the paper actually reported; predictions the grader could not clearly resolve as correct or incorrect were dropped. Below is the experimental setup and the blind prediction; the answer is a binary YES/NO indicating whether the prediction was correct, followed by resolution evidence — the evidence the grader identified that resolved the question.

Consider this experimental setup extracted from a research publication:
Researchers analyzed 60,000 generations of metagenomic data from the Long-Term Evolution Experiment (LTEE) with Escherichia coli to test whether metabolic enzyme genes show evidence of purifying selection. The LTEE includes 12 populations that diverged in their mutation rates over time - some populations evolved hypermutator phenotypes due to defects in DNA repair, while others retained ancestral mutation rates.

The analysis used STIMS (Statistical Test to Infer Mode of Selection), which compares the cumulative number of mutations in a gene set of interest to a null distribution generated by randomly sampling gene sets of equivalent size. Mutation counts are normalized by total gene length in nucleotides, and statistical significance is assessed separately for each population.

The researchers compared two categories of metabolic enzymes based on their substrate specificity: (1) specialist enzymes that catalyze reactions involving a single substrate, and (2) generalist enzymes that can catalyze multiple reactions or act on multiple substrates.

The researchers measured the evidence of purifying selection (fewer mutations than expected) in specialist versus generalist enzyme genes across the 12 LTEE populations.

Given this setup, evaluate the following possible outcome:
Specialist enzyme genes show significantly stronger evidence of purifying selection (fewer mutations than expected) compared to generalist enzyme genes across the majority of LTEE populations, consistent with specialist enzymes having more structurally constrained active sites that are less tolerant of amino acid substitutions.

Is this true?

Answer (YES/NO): NO